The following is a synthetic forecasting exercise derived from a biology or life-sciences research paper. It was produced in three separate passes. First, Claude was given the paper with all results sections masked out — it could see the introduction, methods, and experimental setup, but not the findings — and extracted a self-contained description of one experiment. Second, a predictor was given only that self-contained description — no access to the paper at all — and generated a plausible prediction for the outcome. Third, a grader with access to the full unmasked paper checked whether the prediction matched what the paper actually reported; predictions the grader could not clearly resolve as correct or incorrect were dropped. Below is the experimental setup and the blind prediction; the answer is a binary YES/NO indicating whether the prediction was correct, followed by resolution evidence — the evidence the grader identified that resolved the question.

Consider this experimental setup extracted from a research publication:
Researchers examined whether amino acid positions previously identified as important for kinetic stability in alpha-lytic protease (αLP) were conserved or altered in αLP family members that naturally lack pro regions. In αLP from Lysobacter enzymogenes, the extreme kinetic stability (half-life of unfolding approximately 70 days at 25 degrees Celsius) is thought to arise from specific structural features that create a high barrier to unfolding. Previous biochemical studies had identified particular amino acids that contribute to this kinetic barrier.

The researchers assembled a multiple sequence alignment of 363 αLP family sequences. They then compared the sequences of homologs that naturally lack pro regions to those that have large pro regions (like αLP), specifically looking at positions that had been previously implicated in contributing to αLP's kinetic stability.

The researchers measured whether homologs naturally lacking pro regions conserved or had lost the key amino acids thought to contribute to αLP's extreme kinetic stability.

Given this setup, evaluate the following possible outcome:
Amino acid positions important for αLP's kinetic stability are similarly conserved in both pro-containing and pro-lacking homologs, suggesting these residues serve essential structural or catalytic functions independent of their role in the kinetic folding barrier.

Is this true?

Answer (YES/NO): NO